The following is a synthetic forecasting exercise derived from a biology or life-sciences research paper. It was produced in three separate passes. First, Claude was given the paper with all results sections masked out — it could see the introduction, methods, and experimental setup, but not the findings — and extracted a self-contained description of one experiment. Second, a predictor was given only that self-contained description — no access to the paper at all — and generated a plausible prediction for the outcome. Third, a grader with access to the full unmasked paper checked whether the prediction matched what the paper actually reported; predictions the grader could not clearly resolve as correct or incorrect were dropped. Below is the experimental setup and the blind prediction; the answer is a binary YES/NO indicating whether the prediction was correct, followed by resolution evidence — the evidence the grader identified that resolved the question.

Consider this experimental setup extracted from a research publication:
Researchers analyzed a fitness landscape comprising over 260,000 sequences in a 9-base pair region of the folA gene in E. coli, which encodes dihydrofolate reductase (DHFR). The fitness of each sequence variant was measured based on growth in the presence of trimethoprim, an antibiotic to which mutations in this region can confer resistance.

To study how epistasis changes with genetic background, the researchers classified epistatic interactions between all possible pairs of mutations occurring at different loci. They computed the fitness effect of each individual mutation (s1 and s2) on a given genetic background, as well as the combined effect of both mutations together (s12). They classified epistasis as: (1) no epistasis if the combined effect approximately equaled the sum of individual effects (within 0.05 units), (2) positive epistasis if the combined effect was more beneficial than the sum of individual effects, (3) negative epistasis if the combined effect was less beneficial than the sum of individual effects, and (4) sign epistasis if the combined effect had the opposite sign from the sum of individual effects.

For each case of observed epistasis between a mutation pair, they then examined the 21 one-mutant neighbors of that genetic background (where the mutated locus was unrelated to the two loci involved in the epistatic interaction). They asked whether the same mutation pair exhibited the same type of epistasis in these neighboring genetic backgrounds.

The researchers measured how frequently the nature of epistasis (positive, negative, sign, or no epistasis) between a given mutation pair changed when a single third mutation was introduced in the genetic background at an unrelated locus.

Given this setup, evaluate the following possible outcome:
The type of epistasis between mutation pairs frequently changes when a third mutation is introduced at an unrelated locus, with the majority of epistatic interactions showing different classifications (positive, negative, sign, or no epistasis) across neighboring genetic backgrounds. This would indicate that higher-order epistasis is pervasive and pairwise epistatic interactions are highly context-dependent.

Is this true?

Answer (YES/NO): YES